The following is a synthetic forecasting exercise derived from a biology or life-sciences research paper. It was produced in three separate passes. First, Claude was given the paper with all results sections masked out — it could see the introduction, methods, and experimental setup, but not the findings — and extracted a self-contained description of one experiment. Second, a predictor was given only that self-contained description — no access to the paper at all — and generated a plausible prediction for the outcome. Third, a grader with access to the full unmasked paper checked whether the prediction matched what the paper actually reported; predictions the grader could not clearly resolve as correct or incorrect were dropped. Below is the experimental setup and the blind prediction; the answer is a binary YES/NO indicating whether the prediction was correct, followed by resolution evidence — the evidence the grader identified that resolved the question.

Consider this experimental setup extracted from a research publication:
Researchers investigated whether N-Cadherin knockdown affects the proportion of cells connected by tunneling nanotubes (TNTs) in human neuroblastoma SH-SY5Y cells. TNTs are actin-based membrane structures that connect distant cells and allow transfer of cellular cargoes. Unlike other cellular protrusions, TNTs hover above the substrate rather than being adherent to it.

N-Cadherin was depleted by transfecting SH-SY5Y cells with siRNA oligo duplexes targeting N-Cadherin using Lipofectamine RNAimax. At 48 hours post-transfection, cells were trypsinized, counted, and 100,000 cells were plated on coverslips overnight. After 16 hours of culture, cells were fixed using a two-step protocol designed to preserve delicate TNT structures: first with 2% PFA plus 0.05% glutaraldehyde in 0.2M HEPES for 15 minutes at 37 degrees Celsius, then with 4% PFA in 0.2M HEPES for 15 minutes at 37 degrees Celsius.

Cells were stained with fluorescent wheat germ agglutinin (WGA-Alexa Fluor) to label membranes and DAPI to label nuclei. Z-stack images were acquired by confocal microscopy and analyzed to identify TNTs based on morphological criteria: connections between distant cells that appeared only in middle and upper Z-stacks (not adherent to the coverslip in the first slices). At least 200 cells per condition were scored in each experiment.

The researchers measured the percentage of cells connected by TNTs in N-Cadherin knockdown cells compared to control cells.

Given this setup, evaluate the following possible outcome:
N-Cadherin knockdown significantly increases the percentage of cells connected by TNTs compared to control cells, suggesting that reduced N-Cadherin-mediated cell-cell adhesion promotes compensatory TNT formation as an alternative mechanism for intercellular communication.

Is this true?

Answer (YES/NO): YES